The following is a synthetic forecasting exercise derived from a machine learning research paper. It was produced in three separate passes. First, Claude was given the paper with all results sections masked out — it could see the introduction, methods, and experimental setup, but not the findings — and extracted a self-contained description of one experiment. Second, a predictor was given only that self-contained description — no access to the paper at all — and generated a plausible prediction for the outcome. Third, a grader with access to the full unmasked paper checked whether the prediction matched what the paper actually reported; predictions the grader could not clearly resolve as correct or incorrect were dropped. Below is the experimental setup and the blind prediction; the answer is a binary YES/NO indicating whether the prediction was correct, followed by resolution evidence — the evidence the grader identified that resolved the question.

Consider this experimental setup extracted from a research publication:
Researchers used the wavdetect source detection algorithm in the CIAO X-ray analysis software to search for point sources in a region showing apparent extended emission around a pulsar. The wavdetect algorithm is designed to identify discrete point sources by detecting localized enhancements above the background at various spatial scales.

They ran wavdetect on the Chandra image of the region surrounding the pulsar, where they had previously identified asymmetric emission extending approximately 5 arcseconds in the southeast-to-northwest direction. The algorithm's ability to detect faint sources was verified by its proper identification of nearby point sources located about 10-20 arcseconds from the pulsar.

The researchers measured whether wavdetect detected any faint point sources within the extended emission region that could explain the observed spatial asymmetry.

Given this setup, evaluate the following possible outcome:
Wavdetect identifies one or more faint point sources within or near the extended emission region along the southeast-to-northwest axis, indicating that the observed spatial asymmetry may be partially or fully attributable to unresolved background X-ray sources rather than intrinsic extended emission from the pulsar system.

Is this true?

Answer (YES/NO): NO